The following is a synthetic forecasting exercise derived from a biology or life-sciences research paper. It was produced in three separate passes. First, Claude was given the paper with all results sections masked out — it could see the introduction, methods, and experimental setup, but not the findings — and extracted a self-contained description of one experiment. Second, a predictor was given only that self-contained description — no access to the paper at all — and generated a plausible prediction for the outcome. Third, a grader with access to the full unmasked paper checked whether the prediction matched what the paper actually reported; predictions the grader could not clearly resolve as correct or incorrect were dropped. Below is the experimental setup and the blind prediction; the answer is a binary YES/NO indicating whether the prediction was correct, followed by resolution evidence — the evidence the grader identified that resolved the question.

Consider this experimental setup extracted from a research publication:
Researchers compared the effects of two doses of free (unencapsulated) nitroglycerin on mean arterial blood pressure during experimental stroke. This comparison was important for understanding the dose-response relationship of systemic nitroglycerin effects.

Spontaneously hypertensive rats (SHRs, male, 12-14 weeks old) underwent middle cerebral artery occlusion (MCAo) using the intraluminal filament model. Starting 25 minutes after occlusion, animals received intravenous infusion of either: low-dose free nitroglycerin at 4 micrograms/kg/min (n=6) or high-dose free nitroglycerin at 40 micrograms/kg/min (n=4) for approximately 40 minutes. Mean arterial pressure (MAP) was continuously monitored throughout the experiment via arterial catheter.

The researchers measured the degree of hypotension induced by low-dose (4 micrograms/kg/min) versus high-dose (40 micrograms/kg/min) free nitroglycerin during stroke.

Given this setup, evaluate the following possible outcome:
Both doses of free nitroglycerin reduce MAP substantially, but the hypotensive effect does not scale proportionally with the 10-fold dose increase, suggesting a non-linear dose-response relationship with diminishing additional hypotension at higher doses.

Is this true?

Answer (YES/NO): NO